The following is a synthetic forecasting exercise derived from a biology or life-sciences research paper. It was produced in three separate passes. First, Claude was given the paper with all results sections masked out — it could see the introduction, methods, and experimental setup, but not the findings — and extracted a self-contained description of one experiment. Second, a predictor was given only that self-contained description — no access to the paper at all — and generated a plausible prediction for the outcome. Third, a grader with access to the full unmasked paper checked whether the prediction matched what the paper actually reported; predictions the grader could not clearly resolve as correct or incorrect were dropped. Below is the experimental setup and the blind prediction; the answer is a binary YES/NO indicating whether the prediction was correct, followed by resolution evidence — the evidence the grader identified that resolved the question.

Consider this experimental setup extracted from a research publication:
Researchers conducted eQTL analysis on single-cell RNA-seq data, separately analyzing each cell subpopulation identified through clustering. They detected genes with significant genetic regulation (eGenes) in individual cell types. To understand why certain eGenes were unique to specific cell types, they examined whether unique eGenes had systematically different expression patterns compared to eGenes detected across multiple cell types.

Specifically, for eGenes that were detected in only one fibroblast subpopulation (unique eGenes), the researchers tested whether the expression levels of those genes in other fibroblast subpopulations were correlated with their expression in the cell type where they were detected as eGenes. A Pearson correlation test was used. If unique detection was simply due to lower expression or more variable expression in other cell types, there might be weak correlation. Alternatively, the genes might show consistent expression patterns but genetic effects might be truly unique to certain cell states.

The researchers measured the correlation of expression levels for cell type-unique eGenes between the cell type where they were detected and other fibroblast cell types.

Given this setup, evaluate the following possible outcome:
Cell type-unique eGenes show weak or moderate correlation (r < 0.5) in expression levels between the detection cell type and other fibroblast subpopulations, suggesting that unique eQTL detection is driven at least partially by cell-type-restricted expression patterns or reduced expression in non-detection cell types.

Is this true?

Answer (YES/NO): NO